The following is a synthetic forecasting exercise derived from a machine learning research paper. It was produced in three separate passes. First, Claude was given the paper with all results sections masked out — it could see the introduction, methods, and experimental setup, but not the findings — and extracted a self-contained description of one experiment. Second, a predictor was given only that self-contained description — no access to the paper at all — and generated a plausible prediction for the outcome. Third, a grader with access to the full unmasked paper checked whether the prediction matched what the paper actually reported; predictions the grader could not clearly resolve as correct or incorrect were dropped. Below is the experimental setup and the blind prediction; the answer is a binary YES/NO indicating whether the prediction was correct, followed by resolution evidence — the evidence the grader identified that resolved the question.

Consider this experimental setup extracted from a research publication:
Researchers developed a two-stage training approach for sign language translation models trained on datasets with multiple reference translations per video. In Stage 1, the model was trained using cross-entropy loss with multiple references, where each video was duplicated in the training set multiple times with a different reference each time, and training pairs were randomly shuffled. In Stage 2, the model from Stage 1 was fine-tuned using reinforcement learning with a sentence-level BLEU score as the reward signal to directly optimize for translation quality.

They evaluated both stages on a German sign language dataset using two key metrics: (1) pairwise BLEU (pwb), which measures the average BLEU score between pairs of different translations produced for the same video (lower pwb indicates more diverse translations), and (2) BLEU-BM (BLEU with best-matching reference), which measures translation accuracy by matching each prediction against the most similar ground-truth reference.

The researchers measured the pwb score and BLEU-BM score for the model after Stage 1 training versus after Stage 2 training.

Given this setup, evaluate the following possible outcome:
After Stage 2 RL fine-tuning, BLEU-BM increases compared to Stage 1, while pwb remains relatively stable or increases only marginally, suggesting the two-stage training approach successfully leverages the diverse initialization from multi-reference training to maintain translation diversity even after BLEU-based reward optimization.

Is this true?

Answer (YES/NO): NO